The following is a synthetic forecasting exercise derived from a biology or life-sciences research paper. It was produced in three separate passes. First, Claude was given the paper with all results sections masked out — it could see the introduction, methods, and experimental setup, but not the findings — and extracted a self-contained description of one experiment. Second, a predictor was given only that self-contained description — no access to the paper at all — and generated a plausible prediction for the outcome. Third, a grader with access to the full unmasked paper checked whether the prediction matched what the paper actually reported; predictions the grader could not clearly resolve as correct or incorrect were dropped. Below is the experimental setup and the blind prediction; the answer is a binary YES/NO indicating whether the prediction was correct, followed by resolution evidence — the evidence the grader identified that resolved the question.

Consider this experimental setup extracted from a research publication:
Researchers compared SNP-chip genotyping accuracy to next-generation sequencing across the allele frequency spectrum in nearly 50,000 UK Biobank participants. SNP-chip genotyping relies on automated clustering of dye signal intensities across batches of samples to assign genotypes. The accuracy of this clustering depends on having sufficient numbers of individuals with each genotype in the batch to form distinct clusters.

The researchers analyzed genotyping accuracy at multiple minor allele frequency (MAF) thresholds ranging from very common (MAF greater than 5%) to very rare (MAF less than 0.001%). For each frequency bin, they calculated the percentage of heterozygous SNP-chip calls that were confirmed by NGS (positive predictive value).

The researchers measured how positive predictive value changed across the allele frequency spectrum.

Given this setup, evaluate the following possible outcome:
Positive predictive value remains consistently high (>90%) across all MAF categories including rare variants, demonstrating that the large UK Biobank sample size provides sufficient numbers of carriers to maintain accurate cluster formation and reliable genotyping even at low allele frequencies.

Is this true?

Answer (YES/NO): NO